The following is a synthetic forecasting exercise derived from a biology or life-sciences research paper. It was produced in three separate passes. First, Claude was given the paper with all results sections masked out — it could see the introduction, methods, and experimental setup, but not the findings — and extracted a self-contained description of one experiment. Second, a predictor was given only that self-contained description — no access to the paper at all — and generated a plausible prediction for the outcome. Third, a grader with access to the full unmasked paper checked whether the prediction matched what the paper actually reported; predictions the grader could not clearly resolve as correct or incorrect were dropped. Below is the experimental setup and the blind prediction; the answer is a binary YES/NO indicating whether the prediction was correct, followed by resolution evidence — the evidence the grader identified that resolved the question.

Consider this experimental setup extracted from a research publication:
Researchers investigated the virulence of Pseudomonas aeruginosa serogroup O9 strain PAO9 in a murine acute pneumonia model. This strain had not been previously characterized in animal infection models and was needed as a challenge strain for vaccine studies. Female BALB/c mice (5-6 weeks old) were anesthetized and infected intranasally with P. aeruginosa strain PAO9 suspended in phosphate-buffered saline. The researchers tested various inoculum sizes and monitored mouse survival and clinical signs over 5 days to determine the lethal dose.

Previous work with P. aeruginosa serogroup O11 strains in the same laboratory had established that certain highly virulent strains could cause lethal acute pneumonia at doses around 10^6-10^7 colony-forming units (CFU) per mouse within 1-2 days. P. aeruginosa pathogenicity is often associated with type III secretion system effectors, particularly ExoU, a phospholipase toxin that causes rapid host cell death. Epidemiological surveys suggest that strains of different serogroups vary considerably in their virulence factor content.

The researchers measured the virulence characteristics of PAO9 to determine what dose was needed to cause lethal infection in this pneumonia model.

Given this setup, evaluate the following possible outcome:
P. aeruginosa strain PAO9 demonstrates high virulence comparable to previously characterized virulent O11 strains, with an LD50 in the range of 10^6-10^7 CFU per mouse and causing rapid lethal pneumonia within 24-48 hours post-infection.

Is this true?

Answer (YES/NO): NO